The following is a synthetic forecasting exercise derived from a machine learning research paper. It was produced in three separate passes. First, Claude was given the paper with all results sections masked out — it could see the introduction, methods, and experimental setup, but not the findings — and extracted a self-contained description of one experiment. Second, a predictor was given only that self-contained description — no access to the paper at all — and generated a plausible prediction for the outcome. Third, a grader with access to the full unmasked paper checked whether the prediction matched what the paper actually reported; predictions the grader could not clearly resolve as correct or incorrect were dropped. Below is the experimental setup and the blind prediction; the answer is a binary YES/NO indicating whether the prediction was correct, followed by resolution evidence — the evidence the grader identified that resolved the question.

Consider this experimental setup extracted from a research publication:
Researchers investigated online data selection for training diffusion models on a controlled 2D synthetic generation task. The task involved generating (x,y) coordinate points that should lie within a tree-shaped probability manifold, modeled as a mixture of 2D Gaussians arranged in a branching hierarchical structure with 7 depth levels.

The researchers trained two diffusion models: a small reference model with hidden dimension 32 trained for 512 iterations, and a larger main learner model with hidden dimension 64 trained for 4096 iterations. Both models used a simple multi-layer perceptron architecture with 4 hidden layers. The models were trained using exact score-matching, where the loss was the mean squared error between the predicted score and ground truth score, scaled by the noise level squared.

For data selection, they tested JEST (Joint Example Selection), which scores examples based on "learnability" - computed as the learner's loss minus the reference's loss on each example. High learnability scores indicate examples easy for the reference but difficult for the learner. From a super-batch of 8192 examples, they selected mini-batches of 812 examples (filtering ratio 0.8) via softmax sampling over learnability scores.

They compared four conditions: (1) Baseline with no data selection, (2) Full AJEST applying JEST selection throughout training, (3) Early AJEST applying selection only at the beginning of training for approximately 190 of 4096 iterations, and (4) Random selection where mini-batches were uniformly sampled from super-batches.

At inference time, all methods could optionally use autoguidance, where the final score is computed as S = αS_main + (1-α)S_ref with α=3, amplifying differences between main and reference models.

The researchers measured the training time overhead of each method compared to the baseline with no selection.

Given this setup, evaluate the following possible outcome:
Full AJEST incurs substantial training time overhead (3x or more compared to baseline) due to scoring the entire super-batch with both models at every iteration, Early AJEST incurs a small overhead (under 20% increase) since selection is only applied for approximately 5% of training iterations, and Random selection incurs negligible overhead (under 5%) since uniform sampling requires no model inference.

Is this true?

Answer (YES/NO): NO